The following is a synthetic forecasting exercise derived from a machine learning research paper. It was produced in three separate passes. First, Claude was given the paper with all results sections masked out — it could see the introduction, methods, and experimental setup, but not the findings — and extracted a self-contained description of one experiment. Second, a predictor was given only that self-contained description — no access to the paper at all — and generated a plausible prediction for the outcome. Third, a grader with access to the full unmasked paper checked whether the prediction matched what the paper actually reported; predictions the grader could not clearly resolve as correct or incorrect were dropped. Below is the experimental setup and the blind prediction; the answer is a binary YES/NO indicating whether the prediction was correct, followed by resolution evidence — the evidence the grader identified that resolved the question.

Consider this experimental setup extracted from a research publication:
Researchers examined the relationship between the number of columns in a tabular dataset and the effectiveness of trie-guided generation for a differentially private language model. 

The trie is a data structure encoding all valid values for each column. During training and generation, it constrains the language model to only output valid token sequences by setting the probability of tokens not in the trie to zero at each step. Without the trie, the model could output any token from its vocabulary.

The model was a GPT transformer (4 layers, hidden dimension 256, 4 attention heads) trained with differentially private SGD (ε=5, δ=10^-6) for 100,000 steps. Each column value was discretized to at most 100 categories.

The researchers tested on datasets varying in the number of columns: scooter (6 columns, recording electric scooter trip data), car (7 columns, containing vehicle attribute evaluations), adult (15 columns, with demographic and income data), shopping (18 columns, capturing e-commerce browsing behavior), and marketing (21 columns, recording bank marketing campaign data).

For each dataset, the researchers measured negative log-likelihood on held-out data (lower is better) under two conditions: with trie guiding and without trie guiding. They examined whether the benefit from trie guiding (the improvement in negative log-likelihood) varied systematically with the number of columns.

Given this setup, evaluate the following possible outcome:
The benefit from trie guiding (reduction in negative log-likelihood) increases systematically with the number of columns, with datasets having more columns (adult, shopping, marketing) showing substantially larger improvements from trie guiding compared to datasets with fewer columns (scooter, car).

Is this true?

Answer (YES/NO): NO